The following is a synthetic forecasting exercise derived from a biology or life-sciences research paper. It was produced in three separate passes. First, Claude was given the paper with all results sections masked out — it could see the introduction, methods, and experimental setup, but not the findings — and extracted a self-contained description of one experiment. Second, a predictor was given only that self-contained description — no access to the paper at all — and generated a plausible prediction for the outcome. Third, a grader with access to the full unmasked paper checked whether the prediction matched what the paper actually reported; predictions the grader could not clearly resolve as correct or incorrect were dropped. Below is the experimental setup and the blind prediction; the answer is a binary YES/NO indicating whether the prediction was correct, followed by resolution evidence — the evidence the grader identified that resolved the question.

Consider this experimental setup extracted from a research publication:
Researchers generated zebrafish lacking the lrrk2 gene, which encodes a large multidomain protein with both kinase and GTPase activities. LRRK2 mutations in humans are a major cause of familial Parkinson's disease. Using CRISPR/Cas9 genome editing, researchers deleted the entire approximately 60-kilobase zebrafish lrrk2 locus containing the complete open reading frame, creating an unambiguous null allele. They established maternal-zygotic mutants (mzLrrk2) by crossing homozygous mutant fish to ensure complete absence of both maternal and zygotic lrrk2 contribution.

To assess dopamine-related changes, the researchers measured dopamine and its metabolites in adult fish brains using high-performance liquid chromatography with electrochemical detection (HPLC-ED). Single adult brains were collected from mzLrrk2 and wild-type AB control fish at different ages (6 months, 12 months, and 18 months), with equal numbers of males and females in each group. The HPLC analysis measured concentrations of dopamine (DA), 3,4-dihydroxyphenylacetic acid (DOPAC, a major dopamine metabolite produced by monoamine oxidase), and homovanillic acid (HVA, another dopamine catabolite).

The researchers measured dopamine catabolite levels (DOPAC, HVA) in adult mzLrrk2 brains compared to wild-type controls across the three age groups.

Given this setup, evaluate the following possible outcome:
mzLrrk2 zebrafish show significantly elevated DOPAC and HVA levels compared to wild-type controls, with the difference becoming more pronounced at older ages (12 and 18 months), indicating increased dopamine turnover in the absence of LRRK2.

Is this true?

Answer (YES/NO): NO